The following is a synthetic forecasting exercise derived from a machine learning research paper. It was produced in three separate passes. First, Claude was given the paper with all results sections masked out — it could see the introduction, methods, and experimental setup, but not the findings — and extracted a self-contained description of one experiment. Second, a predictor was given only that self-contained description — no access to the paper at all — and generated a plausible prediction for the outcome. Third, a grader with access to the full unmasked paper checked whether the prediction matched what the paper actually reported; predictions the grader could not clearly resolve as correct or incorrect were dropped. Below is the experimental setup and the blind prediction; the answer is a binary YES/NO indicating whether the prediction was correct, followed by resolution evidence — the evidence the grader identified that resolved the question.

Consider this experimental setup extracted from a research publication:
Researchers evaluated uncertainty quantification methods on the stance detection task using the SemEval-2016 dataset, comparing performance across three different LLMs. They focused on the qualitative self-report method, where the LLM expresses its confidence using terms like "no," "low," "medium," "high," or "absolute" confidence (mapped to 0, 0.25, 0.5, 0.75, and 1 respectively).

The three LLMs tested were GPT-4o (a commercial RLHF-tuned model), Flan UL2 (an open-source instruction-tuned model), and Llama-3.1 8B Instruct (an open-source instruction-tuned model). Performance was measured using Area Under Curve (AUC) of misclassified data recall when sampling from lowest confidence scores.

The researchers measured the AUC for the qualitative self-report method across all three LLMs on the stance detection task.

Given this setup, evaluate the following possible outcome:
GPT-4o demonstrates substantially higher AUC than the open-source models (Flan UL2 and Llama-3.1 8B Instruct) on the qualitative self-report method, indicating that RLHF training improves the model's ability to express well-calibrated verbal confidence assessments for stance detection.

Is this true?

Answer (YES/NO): YES